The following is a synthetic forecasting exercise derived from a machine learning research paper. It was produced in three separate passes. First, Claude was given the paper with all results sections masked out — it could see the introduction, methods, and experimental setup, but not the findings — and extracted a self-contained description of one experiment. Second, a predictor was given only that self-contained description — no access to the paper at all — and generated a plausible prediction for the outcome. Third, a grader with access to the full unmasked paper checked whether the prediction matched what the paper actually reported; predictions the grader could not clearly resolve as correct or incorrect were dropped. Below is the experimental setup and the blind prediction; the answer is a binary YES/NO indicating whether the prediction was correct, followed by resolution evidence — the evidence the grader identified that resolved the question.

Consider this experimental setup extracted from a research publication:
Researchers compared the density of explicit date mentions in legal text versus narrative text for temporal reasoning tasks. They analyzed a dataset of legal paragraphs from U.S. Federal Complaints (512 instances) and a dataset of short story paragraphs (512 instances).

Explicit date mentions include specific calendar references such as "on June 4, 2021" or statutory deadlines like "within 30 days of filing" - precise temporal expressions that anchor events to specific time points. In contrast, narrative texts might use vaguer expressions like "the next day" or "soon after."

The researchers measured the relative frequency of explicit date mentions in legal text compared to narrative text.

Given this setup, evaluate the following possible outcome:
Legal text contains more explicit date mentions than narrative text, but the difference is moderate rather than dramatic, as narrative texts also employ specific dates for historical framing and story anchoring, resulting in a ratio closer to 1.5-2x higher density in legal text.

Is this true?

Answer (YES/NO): NO